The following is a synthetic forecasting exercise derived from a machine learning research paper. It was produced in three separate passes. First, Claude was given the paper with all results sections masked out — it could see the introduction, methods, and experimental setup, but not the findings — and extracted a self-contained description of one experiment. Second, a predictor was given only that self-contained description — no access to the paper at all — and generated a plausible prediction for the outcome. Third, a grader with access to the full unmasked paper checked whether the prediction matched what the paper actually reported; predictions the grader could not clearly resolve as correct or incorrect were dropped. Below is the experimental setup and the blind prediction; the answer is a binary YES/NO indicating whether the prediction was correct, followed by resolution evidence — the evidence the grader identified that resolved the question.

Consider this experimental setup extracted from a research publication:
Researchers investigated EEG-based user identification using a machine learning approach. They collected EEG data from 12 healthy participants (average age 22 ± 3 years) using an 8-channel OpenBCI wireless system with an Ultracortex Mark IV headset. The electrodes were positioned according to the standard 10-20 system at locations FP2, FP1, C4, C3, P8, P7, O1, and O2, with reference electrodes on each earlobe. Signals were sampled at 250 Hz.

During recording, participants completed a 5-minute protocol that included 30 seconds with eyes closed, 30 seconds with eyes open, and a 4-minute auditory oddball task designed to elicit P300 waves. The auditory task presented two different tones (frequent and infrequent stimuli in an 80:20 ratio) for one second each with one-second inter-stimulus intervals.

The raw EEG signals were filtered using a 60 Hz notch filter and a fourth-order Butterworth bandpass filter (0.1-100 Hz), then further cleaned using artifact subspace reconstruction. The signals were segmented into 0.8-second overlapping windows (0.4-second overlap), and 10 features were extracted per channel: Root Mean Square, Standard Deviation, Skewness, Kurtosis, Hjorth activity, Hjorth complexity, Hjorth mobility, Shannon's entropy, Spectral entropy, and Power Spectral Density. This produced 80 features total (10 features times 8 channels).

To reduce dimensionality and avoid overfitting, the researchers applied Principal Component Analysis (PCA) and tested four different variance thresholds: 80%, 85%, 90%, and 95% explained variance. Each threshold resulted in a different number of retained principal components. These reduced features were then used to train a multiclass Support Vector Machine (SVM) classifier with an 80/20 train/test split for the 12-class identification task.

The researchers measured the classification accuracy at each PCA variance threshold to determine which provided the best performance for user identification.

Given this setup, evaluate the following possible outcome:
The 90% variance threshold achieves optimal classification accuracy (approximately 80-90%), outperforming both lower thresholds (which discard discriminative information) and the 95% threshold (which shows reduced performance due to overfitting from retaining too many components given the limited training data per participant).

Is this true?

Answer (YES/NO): NO